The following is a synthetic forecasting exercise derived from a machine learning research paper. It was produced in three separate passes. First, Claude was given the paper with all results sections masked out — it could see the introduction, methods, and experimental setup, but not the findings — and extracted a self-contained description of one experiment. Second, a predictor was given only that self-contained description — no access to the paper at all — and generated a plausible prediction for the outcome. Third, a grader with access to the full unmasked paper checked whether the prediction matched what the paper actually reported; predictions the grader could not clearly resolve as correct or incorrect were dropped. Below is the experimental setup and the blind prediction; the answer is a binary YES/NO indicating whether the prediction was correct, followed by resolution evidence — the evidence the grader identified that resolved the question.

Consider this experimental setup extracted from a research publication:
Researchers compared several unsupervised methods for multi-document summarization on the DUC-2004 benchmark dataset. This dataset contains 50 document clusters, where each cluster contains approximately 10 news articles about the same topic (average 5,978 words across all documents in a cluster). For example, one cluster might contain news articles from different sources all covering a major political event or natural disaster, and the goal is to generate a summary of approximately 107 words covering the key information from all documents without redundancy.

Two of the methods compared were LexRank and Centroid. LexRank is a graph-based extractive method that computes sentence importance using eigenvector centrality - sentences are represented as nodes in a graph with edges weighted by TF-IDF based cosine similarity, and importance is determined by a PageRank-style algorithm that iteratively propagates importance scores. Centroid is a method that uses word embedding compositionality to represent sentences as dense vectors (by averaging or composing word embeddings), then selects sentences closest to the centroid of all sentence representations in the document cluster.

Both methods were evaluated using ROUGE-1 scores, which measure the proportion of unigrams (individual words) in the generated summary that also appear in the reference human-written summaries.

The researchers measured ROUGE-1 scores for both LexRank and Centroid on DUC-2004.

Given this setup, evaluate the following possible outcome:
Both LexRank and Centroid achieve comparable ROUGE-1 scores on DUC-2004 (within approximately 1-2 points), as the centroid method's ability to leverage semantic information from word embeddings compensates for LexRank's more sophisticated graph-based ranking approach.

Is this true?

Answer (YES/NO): YES